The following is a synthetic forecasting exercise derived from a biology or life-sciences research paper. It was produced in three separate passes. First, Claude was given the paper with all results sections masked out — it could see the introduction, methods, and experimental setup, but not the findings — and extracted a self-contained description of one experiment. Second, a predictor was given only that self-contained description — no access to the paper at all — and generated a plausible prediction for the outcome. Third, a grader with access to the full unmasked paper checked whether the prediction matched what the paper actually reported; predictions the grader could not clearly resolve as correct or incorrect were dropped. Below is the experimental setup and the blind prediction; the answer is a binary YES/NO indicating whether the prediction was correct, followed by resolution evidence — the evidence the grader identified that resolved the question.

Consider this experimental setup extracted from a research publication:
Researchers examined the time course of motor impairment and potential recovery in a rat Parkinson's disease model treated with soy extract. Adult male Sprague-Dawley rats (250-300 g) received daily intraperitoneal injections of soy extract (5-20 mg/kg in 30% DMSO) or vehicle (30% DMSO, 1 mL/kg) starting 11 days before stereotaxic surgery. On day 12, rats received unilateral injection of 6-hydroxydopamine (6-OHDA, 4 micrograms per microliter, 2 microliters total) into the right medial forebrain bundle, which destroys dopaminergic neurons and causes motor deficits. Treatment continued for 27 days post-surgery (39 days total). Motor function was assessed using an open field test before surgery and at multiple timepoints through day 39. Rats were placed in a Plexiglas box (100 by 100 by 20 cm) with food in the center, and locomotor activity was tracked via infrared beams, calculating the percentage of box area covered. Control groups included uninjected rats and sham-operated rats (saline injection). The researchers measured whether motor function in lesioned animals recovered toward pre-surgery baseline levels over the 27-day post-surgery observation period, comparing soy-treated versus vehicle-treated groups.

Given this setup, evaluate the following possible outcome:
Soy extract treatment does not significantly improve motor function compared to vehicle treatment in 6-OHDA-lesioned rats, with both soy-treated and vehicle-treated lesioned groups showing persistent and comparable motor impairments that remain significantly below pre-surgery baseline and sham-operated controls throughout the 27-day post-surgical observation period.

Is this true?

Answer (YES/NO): NO